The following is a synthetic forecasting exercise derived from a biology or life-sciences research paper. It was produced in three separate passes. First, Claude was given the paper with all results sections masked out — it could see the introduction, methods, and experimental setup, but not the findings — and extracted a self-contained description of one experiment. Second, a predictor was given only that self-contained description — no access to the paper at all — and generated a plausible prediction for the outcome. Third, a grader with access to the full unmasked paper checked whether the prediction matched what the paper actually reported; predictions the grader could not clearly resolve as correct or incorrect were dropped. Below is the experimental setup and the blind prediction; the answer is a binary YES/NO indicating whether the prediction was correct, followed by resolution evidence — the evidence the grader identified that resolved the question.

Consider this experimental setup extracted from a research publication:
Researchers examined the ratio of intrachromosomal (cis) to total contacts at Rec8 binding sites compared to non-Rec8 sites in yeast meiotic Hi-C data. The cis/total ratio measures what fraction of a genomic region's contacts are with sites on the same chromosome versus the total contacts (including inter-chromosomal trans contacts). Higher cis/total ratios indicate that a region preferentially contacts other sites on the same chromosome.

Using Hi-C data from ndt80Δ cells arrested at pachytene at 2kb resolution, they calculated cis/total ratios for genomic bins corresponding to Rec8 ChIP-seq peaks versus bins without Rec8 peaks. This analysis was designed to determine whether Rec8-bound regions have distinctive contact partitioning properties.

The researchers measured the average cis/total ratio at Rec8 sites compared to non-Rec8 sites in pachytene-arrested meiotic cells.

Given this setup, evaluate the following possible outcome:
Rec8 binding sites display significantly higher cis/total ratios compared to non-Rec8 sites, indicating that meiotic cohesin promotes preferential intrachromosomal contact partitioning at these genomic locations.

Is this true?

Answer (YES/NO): YES